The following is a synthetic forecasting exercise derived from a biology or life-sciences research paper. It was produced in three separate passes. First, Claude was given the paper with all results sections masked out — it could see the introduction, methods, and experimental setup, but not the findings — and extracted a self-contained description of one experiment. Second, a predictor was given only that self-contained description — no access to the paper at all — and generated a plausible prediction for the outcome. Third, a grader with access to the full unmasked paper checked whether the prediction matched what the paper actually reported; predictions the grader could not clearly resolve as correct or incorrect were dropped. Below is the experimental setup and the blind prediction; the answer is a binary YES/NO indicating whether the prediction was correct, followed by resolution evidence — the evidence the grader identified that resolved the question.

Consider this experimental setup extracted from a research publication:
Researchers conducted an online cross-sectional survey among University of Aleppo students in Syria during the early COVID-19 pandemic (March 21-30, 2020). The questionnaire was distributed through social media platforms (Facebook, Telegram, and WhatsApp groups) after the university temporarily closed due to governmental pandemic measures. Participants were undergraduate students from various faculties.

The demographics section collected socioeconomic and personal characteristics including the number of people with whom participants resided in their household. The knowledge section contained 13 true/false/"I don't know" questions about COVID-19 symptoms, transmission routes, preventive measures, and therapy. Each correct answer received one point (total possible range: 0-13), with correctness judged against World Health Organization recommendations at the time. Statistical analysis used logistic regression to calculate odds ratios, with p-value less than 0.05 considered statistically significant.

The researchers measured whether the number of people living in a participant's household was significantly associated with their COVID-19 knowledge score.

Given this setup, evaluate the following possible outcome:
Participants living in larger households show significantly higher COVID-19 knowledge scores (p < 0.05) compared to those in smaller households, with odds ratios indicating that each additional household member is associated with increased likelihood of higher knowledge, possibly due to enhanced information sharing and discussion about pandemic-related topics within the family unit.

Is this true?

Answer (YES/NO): NO